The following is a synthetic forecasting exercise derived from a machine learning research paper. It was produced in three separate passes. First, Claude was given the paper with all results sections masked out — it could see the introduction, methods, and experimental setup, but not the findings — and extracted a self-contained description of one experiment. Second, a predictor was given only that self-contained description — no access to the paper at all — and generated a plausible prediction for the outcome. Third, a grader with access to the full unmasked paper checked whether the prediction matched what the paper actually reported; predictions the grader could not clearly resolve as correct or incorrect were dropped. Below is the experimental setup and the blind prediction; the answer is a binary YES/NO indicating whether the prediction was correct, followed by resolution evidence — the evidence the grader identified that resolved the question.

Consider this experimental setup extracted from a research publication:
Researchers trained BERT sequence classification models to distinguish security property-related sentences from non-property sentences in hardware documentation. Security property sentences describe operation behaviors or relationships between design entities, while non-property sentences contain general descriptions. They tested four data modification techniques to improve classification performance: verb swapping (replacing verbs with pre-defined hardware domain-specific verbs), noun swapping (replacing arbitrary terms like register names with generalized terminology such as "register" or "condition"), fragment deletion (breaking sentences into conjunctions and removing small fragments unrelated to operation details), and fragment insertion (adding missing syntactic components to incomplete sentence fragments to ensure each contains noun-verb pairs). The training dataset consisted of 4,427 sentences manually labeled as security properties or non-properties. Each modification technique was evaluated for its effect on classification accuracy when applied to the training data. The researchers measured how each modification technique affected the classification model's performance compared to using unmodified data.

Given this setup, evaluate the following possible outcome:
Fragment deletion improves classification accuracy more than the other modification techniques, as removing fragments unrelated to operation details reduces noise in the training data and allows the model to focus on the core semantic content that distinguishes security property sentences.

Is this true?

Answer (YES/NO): NO